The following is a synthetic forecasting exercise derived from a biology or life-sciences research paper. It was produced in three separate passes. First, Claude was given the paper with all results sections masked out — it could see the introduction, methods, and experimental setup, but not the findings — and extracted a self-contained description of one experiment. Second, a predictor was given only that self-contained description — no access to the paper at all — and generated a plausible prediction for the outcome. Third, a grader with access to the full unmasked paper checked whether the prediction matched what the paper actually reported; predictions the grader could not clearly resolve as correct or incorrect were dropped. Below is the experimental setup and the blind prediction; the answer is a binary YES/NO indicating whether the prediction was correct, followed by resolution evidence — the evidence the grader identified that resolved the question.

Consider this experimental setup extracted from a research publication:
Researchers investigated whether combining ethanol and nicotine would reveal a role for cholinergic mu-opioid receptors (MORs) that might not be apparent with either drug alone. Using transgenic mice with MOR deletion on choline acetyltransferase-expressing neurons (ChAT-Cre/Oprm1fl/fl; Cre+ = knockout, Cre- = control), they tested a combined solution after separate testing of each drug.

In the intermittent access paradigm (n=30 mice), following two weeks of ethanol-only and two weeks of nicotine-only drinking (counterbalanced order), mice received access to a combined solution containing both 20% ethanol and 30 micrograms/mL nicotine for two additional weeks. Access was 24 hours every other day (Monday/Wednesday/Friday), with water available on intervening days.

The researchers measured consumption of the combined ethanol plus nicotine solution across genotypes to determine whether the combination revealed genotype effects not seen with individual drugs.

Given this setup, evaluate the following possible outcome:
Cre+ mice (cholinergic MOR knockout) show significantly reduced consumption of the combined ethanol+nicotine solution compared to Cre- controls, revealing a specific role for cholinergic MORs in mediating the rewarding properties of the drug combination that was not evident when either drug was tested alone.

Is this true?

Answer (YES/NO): NO